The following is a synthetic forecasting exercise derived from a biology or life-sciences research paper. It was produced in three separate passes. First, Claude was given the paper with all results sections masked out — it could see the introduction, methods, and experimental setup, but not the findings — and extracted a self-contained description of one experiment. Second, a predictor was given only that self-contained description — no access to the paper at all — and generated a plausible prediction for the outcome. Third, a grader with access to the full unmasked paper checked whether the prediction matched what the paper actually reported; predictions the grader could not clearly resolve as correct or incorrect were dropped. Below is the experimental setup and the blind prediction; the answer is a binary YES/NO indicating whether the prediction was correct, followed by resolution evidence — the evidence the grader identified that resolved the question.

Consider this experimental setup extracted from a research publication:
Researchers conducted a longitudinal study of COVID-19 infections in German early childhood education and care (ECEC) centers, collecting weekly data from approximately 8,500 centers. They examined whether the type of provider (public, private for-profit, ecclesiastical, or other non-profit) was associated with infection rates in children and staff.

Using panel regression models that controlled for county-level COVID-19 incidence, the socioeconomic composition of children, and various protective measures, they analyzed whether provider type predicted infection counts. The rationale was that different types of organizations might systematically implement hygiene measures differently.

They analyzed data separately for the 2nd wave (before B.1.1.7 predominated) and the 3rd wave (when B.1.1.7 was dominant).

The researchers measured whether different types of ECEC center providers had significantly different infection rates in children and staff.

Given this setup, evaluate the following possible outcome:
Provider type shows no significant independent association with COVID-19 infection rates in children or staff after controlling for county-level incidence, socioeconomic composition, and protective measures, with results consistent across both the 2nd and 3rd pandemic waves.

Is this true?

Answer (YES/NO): NO